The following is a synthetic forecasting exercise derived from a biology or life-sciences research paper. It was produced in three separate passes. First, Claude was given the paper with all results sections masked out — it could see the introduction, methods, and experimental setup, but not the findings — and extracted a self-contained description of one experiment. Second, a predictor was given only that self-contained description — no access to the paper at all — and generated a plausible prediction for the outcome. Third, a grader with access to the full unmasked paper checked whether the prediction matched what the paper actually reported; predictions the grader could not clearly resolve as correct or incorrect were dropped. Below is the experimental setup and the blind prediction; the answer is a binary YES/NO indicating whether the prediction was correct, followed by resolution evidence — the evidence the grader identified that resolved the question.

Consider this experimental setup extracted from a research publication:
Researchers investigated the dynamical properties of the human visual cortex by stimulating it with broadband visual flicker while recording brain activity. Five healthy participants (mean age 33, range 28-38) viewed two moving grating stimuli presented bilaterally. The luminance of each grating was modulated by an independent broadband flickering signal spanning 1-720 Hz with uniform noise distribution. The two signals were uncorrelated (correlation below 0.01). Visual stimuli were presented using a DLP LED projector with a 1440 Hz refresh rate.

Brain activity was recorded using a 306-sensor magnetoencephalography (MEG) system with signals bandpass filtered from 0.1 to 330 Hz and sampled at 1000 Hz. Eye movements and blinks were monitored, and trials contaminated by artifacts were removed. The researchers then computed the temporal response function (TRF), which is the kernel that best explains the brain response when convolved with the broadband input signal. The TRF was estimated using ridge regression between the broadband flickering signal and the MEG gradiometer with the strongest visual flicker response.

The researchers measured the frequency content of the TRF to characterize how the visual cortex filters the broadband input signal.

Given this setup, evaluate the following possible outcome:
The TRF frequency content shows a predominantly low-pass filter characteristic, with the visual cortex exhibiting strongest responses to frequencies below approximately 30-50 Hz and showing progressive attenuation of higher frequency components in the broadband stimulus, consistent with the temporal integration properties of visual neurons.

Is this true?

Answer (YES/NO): NO